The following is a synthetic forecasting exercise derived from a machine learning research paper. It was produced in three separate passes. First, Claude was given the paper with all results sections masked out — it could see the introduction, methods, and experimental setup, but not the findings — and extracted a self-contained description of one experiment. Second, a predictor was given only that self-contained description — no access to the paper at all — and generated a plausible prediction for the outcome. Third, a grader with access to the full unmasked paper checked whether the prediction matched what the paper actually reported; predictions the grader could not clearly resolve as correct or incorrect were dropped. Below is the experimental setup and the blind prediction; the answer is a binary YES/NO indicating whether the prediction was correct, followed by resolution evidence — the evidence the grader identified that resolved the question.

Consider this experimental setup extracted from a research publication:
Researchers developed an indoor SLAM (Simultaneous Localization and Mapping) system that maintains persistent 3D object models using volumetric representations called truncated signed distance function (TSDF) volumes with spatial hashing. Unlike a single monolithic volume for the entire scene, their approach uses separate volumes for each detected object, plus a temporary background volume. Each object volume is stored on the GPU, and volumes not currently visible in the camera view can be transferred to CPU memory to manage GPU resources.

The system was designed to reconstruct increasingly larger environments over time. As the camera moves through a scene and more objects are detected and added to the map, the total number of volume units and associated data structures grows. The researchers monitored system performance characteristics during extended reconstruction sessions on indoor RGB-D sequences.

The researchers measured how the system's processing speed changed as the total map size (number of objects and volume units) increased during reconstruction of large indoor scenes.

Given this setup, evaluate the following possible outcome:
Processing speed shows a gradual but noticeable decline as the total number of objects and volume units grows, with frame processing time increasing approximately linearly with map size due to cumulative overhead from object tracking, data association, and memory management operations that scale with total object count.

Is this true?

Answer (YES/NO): NO